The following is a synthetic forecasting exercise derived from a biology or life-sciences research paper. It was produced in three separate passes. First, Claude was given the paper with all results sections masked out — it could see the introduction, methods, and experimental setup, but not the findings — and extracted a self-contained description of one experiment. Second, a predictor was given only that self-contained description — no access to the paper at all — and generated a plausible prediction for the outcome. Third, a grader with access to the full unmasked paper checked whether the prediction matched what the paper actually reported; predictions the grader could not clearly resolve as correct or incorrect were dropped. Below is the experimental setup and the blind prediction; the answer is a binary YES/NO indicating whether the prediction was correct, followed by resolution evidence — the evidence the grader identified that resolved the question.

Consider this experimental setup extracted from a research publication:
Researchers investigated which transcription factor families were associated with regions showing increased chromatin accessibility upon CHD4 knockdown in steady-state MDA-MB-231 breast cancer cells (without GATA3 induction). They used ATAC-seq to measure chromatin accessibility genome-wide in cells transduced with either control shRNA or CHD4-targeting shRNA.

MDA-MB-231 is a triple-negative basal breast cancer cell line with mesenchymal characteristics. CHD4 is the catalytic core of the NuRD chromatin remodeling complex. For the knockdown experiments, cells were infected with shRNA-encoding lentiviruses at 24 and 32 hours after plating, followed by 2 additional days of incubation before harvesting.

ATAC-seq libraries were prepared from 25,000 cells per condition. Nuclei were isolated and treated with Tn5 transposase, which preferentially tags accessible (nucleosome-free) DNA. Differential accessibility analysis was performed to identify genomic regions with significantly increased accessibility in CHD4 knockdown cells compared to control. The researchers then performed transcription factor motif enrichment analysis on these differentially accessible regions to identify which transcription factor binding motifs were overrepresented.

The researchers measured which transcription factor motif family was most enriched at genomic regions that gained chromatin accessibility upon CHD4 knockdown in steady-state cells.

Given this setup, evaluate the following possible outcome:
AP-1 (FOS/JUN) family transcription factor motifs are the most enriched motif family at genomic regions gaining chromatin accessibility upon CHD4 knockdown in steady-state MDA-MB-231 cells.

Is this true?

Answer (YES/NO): YES